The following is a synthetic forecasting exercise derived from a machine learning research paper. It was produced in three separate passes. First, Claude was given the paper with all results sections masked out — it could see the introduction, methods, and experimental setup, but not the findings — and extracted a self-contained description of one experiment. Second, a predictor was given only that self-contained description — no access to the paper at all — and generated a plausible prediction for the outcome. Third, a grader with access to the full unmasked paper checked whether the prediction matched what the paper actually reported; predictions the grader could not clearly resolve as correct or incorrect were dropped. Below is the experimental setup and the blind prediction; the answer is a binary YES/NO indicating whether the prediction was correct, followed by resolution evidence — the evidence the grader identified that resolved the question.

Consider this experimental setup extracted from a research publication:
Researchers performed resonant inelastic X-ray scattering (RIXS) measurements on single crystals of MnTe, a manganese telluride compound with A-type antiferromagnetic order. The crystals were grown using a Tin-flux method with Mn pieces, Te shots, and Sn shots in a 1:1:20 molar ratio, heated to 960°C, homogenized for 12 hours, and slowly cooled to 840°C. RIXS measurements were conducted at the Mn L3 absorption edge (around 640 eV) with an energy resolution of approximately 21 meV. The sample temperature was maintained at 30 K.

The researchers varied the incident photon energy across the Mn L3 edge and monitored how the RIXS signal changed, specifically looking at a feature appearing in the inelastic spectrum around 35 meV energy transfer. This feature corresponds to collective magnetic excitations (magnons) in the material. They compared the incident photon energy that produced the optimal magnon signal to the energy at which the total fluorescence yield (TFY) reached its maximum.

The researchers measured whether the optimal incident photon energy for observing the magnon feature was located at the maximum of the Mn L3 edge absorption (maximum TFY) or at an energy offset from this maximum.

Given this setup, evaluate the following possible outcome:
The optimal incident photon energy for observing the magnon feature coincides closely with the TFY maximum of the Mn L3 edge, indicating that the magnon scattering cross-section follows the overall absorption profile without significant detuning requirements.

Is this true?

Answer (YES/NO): NO